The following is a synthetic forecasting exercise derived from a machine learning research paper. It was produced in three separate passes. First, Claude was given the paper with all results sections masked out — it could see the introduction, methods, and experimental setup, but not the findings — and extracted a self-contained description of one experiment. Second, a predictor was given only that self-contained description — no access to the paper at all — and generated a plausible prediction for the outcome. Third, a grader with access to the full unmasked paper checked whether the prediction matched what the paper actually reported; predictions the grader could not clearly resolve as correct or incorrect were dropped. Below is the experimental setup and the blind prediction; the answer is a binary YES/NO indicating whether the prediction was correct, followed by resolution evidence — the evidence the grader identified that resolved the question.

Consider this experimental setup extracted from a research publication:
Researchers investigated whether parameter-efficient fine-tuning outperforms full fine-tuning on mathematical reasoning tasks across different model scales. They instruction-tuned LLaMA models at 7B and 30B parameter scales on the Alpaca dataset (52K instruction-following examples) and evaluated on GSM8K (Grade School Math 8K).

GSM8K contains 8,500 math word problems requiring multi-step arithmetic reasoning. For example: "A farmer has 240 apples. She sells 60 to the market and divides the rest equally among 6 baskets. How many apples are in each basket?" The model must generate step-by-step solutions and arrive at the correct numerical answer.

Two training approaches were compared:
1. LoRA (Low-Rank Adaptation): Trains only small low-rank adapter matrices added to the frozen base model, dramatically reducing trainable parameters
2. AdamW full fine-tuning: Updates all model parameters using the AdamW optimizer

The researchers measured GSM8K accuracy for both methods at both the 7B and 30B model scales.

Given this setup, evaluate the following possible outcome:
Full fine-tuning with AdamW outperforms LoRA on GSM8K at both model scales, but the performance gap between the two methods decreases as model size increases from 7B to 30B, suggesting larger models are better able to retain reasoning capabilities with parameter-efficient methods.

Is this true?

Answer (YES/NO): NO